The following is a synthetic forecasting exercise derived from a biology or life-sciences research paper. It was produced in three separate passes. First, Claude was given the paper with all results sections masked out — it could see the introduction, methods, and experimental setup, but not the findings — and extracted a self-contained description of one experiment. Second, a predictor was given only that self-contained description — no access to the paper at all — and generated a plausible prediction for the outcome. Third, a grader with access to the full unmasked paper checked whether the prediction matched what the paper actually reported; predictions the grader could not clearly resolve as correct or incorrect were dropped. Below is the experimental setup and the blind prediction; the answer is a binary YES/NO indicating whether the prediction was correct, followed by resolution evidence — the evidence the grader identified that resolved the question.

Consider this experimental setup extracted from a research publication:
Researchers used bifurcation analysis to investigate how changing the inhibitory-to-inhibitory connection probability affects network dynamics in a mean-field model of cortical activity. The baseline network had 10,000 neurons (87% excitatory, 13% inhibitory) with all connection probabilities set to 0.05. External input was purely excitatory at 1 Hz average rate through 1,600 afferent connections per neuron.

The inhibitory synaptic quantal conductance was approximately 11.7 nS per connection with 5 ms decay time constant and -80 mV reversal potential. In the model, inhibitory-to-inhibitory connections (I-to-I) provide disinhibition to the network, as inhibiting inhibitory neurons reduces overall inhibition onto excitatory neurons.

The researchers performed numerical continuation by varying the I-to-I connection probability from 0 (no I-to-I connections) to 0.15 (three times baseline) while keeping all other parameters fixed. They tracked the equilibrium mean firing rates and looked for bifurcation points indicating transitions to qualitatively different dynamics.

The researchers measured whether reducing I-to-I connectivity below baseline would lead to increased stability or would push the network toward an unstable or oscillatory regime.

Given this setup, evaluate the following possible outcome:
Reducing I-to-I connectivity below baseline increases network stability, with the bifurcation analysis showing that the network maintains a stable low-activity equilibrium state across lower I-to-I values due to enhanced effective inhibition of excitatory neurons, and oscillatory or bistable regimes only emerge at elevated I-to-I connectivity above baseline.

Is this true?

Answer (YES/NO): YES